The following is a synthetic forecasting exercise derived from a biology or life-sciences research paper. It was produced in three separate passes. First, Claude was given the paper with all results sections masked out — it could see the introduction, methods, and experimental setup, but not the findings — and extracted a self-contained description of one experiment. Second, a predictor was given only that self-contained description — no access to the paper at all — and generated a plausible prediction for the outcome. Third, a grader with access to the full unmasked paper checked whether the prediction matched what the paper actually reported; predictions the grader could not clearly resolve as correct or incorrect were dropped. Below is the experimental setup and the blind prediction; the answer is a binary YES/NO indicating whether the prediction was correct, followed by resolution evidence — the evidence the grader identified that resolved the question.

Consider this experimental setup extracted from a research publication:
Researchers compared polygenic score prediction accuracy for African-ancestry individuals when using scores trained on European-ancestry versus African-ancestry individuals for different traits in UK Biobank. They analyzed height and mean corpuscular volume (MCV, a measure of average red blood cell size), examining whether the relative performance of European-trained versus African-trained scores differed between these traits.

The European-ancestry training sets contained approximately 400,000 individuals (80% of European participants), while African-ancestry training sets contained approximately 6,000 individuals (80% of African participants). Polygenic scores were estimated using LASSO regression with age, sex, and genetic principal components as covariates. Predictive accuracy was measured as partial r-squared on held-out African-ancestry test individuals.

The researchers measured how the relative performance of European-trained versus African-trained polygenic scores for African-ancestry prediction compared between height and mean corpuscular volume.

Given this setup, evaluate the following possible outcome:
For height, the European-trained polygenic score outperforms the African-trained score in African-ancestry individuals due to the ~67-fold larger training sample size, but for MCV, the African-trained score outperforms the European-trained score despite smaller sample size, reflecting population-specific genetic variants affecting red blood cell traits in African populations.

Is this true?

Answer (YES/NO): YES